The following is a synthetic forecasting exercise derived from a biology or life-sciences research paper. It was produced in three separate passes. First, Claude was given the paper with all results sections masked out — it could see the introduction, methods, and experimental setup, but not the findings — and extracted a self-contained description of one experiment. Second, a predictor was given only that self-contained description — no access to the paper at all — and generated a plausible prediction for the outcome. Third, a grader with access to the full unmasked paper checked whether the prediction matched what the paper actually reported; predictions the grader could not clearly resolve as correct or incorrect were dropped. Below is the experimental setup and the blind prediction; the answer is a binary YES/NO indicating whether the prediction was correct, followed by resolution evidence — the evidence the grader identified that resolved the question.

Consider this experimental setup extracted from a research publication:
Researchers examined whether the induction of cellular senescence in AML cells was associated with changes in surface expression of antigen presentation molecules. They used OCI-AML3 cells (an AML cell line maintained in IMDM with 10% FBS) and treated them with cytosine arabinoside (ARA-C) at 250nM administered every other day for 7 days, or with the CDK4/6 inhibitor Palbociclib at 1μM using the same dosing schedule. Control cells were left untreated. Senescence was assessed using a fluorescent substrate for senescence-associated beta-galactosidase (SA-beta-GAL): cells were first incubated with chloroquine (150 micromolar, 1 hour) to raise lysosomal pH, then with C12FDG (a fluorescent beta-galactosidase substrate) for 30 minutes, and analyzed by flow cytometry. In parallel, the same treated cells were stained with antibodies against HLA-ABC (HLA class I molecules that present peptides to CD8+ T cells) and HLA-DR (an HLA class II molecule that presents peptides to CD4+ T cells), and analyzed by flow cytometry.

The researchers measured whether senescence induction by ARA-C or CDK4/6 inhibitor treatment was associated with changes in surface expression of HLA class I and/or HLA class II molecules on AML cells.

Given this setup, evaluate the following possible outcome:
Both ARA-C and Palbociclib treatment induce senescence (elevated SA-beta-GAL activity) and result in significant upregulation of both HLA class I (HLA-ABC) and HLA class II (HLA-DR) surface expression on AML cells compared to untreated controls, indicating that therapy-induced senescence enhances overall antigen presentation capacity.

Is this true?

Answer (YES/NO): YES